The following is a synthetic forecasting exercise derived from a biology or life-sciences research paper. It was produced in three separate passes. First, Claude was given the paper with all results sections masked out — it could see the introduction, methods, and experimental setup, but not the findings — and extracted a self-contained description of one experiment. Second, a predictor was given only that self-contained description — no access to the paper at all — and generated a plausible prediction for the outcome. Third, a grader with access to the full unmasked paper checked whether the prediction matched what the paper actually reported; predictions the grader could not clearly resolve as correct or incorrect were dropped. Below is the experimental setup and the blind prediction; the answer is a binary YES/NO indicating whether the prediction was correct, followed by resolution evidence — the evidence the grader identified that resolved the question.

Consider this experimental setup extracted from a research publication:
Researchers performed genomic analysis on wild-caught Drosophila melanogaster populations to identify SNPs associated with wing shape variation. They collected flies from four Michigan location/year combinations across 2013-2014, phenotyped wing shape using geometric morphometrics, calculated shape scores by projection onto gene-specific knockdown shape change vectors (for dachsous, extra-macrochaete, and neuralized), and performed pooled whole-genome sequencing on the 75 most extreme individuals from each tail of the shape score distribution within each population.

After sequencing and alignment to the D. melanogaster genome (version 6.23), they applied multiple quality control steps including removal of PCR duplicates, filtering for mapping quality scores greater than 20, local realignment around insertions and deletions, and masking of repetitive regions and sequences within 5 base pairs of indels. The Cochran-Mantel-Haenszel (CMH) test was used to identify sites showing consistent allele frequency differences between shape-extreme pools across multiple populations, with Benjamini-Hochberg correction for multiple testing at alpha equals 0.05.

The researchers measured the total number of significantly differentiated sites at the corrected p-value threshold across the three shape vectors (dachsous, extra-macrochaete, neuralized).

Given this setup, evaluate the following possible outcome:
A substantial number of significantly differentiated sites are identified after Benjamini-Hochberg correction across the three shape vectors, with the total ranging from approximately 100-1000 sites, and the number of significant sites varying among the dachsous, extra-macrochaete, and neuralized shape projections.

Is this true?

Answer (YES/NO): NO